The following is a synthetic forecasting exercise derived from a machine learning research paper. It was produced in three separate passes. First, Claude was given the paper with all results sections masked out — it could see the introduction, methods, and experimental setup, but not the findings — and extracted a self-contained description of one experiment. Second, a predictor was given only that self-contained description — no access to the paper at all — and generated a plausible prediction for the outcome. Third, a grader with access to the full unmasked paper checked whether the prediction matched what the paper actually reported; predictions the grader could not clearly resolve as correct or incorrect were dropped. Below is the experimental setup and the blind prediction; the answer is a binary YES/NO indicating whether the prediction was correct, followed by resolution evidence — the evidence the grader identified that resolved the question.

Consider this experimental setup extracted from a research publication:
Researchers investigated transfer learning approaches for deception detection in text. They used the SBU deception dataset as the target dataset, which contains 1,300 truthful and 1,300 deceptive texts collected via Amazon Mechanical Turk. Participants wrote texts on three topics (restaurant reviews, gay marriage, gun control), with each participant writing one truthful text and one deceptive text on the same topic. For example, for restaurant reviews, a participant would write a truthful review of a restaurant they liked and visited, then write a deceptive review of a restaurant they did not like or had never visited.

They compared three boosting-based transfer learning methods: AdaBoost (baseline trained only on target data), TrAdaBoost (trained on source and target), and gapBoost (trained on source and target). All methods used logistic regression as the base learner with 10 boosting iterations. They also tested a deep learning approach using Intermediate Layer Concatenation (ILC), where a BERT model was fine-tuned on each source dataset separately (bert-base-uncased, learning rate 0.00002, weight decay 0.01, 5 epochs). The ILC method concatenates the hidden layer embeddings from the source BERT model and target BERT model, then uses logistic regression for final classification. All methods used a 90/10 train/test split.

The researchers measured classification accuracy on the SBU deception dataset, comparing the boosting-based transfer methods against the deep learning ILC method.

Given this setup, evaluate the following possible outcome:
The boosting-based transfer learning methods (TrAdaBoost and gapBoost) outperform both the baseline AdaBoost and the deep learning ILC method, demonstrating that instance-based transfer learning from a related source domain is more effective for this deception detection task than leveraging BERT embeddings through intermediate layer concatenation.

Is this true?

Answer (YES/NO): NO